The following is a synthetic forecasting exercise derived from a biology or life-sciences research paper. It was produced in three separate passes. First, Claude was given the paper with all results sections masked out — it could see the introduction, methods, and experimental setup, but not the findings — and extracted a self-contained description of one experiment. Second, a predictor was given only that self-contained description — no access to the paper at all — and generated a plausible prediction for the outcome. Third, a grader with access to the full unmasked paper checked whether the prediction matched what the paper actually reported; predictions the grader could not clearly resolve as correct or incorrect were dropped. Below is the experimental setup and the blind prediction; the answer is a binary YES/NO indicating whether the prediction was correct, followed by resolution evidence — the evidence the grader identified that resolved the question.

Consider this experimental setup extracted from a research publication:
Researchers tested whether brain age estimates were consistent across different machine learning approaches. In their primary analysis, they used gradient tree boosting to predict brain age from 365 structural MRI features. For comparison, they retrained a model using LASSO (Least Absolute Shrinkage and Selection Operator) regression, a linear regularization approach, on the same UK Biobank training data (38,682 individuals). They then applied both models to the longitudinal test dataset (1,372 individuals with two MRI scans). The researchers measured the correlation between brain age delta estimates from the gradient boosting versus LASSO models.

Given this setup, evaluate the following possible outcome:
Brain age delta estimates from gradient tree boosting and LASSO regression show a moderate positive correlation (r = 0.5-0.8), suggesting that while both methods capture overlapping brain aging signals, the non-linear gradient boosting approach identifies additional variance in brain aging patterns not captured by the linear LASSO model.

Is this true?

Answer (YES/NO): NO